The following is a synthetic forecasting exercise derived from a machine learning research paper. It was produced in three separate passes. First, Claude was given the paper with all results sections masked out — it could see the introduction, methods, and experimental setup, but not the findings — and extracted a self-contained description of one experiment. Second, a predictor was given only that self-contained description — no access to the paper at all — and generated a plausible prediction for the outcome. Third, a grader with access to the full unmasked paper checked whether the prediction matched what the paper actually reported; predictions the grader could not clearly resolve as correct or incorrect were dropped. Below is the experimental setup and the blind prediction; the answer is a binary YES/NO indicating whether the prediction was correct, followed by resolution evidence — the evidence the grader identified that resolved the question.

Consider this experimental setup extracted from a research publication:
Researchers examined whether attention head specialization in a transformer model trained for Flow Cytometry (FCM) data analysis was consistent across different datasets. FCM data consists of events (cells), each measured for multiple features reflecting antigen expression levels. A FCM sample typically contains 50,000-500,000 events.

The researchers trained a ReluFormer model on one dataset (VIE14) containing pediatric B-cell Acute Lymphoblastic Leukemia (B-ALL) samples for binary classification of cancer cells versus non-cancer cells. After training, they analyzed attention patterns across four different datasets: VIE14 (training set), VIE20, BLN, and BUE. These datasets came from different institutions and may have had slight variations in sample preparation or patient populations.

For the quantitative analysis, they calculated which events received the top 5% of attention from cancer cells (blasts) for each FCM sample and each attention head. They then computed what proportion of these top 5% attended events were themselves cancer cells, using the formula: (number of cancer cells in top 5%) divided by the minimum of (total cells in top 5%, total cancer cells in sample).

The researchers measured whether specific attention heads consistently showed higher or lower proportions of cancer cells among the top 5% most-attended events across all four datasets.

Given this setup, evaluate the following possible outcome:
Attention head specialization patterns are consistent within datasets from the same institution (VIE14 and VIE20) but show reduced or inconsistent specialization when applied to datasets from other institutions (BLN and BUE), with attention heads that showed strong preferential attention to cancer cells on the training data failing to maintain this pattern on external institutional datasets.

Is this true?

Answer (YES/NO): NO